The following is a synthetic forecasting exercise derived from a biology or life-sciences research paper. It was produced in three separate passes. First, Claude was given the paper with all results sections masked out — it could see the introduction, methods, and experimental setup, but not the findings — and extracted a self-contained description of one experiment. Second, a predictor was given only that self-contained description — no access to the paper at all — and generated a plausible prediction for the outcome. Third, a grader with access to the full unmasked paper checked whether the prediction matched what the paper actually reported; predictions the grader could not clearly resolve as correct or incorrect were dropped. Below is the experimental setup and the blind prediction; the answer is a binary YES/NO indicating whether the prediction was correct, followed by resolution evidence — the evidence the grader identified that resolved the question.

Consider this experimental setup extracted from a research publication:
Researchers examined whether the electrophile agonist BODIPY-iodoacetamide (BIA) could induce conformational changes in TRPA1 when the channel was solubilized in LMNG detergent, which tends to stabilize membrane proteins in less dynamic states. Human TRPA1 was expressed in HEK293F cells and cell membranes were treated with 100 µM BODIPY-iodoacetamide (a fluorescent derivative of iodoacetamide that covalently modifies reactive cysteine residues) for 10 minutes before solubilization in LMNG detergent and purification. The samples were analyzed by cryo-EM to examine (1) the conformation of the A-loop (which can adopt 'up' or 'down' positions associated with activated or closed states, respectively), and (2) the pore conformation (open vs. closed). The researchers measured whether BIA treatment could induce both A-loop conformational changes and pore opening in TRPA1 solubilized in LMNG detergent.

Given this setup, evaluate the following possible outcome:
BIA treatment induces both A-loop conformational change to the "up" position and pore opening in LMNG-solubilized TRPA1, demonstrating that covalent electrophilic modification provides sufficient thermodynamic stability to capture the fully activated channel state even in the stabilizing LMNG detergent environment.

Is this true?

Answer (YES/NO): NO